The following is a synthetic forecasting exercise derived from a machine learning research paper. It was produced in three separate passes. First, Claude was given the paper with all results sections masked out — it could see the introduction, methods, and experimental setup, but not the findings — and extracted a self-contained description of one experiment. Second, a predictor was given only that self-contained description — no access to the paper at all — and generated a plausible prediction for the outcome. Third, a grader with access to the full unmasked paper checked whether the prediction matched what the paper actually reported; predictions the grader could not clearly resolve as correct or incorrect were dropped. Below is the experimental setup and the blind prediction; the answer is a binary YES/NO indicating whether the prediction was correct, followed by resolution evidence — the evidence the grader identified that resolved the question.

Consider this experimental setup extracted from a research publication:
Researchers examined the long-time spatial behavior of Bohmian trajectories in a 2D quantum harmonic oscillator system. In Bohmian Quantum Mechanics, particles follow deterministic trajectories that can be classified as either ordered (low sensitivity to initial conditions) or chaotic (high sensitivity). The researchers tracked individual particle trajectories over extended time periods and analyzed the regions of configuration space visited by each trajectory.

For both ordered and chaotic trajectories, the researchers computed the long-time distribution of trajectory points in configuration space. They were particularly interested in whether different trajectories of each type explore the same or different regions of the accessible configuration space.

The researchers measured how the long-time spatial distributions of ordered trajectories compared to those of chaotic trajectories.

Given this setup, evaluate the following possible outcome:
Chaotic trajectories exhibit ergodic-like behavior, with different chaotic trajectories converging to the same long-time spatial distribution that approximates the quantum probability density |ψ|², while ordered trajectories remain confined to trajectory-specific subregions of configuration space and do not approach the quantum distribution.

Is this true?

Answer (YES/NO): NO